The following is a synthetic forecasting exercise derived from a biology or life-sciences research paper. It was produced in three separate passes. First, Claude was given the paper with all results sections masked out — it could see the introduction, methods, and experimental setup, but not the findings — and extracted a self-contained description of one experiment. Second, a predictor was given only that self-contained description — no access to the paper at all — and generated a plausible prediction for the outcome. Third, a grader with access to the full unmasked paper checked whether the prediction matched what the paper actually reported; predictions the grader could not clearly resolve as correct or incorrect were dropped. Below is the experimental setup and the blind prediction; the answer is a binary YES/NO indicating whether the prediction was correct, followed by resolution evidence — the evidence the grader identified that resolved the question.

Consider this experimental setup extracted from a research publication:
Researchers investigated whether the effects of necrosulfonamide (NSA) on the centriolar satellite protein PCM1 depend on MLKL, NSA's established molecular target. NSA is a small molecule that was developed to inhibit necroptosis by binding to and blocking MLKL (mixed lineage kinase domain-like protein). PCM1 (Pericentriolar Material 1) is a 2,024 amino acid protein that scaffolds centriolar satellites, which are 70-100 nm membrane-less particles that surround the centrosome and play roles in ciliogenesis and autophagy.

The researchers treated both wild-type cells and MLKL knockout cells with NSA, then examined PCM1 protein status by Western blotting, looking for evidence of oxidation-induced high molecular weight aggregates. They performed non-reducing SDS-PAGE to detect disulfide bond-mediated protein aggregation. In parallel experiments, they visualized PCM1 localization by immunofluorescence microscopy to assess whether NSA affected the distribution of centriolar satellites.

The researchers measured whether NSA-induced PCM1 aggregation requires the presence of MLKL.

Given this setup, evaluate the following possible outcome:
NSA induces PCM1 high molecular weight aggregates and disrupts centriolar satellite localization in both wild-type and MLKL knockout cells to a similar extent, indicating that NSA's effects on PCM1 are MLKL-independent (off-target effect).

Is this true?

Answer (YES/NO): NO